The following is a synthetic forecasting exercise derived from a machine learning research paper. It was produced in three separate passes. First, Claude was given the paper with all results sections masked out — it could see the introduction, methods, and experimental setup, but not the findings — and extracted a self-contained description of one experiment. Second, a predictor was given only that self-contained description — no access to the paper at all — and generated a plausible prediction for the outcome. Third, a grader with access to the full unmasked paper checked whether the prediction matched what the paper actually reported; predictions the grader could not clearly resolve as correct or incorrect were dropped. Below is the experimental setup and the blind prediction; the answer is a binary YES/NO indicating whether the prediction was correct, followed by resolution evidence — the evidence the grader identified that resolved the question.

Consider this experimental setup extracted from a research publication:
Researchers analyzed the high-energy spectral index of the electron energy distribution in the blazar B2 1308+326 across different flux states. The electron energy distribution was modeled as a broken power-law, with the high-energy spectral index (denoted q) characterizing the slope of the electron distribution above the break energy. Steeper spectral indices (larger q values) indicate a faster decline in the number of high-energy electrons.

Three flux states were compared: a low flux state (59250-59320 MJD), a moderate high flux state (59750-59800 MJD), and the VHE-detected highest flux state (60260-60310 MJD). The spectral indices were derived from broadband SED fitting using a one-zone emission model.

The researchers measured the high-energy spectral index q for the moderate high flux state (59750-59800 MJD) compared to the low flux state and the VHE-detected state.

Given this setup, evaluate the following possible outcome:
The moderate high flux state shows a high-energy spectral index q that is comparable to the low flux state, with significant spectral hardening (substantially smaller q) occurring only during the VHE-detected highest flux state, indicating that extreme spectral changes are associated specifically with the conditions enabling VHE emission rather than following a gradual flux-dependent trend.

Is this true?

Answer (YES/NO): NO